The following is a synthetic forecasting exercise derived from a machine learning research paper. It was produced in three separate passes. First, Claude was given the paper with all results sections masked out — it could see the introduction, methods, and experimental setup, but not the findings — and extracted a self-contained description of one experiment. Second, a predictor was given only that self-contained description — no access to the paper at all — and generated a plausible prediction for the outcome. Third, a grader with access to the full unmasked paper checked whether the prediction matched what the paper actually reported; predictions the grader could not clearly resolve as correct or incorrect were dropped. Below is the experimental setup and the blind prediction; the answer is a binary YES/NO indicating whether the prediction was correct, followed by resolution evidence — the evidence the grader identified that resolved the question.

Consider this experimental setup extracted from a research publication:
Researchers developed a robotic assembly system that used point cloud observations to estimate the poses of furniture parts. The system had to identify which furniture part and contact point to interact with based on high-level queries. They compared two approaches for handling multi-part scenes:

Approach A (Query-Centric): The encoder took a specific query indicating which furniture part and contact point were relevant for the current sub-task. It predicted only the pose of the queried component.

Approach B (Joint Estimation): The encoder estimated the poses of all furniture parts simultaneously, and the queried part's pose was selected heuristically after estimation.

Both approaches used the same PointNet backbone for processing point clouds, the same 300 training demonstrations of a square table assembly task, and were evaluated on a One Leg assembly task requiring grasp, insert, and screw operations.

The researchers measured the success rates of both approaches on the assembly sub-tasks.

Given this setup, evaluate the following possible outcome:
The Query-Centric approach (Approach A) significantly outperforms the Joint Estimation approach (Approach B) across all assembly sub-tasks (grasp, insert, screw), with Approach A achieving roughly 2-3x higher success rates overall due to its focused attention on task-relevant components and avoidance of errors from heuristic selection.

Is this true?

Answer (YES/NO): NO